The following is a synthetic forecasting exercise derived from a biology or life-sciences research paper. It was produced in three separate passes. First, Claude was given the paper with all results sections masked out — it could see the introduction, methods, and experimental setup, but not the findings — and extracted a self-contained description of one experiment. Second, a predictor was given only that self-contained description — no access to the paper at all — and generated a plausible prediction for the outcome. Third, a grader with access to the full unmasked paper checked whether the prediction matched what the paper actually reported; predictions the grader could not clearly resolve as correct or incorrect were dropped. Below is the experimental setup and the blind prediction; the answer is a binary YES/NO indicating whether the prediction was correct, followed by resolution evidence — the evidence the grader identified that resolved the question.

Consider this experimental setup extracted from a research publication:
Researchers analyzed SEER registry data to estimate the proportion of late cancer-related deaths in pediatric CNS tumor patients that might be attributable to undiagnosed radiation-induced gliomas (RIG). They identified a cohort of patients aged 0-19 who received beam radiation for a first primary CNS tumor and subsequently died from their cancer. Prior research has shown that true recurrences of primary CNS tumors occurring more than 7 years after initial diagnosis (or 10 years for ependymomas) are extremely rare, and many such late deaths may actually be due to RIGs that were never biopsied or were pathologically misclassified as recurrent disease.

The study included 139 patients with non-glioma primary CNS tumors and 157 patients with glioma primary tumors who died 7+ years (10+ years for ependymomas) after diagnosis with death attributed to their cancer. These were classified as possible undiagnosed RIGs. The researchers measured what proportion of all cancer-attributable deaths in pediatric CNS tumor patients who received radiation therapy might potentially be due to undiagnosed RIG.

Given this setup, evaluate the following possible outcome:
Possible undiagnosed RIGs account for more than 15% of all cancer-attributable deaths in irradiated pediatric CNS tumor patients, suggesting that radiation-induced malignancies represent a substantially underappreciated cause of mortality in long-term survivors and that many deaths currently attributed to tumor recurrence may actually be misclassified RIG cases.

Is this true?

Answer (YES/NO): NO